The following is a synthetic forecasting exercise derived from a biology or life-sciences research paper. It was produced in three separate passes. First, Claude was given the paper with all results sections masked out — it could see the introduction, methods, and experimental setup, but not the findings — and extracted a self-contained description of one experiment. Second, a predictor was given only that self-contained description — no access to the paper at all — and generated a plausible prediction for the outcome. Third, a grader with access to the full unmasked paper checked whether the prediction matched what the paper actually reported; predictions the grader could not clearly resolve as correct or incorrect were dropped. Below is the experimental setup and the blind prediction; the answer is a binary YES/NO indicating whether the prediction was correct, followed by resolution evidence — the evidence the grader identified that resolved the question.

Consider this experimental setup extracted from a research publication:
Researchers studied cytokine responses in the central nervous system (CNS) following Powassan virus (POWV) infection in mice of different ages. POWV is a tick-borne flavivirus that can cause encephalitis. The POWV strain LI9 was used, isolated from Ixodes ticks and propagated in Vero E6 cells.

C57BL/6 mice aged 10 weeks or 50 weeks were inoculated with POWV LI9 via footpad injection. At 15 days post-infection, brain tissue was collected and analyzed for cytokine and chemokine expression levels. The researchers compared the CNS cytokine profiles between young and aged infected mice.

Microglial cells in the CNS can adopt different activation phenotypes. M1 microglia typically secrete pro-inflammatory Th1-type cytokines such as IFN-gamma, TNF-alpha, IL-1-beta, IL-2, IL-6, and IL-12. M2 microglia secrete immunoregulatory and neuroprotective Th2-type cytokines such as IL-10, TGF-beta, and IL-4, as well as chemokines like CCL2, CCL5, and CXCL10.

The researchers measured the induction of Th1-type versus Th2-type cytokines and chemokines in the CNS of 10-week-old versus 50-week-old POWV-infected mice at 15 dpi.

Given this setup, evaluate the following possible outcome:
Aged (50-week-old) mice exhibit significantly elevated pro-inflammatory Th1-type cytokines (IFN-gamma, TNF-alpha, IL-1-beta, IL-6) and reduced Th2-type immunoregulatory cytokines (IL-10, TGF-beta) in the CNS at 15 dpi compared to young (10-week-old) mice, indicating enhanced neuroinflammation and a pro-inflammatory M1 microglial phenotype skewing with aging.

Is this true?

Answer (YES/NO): YES